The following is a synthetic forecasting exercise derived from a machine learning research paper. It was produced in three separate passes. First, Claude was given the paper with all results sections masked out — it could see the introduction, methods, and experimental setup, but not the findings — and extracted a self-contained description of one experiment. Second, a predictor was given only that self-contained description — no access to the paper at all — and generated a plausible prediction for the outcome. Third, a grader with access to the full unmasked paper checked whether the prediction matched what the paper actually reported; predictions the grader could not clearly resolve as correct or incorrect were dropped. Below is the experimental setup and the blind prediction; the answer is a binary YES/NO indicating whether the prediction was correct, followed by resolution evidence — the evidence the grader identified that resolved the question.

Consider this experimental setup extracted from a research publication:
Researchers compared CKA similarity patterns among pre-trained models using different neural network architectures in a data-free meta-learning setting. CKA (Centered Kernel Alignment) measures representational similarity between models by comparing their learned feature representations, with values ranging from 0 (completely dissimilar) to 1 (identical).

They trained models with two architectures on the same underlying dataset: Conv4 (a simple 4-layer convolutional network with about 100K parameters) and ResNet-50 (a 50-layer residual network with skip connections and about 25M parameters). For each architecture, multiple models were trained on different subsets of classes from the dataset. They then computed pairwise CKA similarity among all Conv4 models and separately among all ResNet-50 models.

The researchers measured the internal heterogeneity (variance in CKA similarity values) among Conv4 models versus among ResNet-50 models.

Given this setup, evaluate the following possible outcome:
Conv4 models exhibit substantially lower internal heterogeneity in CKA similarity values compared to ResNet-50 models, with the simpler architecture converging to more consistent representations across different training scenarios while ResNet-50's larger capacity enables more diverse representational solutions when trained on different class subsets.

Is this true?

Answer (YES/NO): YES